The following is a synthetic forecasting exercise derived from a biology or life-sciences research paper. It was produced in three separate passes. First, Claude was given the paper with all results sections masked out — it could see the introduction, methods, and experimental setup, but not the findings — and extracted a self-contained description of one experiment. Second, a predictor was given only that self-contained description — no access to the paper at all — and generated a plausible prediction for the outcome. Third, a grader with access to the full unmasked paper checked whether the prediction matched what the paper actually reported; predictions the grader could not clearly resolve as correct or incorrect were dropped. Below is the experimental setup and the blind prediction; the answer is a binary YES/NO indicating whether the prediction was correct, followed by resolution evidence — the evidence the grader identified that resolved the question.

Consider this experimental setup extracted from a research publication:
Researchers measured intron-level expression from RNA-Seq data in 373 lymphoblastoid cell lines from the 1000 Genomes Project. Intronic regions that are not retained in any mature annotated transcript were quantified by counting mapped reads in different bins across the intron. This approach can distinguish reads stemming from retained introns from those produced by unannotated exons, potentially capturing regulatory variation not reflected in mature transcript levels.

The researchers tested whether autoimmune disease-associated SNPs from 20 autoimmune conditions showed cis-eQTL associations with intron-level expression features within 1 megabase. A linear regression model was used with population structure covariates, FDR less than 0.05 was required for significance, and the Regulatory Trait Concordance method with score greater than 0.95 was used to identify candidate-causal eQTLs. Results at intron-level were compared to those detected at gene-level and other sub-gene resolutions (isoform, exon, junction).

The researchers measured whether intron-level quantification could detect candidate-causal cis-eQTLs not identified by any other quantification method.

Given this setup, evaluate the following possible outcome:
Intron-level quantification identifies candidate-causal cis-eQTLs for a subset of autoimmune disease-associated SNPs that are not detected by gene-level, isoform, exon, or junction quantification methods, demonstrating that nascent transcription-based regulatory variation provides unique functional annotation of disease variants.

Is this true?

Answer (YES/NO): NO